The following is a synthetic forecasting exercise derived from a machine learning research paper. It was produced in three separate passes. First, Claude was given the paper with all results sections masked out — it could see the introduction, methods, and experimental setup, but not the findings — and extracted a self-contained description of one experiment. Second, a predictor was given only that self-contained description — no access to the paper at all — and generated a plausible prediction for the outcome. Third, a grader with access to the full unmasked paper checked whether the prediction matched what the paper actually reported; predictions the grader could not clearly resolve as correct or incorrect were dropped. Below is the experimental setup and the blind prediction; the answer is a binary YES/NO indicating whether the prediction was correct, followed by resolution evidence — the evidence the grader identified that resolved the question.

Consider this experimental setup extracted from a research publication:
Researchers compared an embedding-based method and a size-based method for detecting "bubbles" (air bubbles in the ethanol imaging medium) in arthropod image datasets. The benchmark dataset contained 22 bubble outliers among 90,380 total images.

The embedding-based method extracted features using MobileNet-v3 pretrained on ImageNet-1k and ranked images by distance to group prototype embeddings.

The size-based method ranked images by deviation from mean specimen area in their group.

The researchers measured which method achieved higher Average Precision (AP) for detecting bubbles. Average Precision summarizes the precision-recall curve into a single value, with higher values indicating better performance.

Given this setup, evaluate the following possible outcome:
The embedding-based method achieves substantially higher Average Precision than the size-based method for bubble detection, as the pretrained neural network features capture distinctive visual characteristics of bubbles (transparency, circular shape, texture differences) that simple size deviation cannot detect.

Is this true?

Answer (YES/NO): YES